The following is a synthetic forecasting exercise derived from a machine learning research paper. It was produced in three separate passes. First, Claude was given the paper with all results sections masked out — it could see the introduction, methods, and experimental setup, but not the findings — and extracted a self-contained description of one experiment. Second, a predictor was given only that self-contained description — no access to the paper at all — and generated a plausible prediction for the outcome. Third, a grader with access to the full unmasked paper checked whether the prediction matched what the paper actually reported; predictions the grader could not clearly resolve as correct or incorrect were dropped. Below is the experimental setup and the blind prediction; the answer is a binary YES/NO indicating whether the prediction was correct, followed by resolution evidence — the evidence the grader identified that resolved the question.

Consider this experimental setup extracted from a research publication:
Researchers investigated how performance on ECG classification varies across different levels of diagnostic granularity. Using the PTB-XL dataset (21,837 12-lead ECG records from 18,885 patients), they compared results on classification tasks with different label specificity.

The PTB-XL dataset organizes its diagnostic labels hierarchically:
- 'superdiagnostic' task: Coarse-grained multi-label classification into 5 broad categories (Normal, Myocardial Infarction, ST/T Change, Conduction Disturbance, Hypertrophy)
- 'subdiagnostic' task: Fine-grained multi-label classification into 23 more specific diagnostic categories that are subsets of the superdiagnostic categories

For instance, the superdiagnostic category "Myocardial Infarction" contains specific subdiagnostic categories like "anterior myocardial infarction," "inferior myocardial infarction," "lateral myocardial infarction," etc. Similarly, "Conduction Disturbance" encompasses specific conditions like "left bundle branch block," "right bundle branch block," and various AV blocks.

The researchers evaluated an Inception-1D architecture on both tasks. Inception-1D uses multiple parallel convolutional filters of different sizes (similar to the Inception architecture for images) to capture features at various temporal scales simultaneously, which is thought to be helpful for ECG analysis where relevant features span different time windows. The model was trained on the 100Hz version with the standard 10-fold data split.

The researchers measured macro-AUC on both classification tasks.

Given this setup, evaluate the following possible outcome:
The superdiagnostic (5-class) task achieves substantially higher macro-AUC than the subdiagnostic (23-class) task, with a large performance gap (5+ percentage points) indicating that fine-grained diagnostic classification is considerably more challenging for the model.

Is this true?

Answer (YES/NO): NO